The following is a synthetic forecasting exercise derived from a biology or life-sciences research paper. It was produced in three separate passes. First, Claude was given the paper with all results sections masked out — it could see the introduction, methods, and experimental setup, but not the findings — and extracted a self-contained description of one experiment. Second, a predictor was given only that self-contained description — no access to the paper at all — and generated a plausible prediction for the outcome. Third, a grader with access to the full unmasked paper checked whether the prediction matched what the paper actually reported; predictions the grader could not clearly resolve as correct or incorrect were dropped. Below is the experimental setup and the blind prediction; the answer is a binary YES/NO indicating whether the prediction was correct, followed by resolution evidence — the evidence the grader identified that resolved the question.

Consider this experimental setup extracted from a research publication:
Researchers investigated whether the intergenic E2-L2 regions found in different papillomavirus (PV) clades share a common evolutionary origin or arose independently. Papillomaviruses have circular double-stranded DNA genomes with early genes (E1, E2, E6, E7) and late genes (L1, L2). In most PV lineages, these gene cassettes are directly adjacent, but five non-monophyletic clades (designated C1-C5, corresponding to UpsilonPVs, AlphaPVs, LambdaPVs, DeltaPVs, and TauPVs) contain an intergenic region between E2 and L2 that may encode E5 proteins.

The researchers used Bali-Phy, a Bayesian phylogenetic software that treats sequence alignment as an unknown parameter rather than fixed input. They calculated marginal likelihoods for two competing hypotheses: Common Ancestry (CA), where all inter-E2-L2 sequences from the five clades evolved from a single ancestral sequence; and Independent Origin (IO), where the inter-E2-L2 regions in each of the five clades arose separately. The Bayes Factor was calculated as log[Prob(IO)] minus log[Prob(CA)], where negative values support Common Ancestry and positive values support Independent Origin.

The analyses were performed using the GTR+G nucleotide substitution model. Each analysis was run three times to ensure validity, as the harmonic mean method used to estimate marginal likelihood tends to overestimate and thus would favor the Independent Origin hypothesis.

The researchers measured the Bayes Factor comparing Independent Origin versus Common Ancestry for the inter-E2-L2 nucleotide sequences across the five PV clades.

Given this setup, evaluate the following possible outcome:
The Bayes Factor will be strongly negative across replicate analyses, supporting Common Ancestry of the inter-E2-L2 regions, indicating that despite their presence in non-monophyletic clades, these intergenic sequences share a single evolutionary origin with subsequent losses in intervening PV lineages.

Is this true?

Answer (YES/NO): NO